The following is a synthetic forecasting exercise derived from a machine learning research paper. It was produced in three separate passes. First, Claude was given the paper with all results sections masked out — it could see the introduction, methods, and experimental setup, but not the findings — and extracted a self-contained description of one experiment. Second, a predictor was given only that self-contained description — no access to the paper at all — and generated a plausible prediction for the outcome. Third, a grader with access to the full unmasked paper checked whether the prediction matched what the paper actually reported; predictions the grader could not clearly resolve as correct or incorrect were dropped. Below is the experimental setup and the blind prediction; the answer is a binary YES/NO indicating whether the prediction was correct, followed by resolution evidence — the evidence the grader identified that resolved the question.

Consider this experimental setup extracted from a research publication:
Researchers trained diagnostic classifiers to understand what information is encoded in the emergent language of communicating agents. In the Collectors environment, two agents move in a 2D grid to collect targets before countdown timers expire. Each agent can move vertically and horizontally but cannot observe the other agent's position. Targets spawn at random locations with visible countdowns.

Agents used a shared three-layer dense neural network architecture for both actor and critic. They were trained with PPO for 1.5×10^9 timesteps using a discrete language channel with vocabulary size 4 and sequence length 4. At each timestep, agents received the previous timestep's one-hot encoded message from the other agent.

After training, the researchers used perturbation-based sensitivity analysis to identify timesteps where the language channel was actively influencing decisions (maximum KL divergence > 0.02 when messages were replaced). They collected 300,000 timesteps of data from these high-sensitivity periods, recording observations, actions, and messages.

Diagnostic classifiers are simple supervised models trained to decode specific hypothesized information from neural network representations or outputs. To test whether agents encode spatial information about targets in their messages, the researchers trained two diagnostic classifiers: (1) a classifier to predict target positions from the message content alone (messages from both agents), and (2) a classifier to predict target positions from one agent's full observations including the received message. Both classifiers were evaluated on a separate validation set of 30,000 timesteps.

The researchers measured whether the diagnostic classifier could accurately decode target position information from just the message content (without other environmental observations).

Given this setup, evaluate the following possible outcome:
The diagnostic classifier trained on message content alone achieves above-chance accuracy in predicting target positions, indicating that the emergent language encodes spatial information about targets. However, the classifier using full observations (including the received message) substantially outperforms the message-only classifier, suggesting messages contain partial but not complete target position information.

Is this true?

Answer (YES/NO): YES